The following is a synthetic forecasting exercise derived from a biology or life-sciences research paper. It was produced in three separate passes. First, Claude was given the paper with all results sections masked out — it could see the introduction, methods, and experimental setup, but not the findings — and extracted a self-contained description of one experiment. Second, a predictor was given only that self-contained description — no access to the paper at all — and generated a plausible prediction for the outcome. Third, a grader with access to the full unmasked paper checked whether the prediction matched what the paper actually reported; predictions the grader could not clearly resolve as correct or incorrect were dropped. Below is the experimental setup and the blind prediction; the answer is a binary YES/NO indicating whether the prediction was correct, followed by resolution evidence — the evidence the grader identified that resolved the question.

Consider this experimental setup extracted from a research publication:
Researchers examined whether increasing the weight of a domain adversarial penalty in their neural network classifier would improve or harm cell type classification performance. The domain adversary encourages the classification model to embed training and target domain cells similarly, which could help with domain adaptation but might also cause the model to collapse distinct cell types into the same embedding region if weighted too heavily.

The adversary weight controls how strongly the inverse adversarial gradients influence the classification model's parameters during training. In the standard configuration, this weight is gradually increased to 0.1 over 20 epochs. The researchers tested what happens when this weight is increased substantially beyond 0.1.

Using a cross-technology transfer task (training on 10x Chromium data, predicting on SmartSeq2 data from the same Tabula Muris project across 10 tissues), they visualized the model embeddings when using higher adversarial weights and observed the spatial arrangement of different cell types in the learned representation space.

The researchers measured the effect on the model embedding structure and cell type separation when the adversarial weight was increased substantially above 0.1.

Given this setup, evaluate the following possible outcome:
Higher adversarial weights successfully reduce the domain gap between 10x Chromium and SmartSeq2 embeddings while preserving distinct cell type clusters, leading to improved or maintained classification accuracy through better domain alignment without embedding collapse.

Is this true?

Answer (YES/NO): NO